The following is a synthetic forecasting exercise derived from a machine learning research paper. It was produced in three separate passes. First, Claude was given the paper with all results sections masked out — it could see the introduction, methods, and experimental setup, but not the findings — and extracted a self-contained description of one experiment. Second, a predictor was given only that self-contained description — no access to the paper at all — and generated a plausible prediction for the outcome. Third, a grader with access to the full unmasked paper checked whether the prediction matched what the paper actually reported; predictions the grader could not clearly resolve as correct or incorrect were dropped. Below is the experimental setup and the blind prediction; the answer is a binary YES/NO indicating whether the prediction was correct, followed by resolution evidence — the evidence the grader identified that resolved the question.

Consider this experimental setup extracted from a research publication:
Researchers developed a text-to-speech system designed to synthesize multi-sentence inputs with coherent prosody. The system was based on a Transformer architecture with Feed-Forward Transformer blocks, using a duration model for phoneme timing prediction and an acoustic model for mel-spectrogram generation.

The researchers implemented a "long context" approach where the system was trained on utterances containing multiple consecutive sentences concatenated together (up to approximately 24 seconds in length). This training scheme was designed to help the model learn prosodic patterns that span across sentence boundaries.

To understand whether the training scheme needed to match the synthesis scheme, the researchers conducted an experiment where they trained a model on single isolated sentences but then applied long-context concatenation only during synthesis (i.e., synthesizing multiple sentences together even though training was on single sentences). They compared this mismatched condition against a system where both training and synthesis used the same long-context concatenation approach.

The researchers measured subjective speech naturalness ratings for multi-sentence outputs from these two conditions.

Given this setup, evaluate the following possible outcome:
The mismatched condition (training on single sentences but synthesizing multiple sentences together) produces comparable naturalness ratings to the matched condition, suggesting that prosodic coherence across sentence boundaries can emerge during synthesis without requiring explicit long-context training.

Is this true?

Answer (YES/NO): NO